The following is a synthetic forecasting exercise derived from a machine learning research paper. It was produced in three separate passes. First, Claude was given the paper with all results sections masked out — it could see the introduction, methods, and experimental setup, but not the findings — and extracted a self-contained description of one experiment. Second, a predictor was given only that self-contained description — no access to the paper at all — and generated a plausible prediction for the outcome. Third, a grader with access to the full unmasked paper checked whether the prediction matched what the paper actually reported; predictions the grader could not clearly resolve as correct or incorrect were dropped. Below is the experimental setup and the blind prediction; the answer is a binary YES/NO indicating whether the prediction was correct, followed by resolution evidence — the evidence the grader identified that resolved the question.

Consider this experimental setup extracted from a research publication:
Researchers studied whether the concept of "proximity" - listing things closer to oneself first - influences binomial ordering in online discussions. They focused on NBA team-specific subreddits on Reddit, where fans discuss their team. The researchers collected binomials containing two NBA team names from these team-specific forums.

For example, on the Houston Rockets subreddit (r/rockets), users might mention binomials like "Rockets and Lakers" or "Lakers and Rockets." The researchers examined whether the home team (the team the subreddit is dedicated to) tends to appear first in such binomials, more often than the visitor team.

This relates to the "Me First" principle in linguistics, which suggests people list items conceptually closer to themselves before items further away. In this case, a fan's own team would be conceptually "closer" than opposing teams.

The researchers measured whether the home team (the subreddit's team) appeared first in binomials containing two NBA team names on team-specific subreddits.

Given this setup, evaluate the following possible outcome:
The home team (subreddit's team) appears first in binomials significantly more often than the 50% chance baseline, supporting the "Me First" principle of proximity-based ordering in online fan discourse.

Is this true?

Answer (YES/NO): YES